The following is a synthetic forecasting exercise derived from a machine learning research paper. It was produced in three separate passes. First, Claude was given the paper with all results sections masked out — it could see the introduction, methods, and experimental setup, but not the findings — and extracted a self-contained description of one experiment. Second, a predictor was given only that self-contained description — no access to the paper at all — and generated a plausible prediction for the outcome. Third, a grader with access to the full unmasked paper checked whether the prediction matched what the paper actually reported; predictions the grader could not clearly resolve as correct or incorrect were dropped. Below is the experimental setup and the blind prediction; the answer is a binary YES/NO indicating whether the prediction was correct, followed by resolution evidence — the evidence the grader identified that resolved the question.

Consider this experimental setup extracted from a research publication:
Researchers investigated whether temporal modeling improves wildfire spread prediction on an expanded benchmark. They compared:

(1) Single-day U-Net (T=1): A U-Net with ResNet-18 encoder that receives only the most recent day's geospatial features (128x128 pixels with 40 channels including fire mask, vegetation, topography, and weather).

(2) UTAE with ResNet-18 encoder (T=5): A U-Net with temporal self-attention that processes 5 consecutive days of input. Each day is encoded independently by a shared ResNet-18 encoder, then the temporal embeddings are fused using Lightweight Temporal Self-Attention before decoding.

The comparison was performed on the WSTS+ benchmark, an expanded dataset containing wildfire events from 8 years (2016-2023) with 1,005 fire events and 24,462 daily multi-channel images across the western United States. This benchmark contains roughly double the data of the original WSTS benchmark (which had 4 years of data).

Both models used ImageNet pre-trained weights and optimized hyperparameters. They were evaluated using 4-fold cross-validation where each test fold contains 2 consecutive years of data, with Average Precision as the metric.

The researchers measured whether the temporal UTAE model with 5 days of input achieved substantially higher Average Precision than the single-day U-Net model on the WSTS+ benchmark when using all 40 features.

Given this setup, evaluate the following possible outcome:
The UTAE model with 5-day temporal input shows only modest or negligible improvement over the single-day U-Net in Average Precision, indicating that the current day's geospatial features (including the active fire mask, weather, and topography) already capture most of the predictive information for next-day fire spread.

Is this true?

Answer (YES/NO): YES